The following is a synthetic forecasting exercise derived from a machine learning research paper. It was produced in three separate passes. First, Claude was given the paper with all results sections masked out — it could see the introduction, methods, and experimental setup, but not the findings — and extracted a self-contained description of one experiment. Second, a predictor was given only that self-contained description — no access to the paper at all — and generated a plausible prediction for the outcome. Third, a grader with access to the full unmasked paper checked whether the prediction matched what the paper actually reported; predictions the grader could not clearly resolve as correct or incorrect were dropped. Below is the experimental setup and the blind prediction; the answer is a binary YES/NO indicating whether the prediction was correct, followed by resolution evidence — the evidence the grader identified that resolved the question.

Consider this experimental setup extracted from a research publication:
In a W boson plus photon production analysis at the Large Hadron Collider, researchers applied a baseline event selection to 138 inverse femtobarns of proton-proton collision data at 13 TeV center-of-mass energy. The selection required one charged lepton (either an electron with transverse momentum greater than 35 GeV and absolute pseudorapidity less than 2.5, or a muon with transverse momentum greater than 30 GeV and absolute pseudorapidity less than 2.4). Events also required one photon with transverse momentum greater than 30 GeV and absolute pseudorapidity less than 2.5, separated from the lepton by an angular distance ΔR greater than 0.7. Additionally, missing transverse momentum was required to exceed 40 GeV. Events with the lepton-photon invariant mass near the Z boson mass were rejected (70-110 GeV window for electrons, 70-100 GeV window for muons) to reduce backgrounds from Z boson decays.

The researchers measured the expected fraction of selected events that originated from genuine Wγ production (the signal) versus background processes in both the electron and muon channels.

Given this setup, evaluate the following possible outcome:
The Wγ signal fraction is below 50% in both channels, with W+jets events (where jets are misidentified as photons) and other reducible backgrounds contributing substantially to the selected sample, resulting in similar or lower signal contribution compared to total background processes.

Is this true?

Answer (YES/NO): NO